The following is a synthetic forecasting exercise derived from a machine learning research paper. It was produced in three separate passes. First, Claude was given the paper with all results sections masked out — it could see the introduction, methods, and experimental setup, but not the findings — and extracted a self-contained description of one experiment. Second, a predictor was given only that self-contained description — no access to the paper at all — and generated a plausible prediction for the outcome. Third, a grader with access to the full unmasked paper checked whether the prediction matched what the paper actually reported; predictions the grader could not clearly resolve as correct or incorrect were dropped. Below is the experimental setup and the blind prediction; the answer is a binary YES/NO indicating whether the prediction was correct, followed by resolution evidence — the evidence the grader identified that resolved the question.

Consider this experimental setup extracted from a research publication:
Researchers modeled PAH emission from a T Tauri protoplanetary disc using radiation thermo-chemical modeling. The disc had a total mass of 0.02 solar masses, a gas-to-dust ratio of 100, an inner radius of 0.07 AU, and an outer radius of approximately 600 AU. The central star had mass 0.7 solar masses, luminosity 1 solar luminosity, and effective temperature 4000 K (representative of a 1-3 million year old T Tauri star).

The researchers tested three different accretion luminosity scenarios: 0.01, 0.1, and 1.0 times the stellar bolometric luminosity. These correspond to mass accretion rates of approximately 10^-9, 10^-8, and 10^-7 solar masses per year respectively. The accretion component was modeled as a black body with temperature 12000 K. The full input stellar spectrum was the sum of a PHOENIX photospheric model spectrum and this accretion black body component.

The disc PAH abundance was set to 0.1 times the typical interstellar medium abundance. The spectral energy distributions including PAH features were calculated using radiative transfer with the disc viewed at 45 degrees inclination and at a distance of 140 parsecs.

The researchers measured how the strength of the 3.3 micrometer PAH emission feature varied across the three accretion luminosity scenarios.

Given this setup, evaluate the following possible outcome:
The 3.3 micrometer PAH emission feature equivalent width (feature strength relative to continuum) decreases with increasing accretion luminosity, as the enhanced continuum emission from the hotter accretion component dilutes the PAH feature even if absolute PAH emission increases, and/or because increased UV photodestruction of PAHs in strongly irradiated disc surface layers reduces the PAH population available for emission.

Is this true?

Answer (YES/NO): NO